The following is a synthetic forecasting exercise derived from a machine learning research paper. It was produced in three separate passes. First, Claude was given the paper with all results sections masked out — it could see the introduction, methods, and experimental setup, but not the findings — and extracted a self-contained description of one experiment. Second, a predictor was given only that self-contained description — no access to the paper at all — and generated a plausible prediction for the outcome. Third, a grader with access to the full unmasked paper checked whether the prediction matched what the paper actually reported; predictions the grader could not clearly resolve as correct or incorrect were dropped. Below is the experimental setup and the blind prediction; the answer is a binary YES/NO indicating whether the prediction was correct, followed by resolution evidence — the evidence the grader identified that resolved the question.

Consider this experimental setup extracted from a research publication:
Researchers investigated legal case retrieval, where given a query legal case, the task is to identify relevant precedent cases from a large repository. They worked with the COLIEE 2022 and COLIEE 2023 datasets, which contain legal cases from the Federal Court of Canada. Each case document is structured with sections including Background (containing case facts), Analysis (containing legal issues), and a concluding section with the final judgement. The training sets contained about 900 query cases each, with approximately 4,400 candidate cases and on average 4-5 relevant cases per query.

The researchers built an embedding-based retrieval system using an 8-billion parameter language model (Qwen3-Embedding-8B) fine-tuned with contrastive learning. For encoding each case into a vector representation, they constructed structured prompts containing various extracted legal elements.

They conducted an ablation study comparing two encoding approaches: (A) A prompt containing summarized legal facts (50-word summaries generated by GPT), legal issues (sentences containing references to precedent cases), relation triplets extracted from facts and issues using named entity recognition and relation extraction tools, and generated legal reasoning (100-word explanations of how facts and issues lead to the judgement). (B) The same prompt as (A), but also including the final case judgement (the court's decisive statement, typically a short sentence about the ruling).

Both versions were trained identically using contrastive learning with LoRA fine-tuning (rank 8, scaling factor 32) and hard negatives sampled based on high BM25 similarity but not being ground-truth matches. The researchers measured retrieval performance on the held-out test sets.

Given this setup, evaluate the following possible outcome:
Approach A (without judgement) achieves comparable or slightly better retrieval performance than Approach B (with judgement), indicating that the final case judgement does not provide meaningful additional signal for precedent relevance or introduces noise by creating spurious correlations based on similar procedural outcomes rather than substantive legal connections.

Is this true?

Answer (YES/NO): YES